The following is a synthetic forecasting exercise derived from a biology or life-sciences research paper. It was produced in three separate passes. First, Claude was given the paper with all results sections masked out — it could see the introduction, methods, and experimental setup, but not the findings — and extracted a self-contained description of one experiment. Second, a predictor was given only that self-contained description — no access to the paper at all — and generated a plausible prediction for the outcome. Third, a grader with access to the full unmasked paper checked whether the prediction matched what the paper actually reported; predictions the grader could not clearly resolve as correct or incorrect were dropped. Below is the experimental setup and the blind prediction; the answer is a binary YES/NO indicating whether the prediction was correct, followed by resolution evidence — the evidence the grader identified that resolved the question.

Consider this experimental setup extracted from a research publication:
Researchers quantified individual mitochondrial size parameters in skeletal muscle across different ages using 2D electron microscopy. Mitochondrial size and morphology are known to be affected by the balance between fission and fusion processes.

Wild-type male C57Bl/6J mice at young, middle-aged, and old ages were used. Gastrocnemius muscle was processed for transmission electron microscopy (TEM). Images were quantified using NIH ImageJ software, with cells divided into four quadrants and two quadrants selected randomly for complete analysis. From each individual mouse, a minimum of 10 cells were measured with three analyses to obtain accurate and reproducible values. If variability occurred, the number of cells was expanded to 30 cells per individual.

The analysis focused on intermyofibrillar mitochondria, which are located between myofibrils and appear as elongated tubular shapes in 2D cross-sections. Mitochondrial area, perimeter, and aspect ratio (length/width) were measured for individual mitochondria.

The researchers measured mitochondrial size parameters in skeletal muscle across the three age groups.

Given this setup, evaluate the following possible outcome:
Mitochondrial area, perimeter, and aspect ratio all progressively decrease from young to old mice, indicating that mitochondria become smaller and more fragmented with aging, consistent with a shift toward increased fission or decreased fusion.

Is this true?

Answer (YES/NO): NO